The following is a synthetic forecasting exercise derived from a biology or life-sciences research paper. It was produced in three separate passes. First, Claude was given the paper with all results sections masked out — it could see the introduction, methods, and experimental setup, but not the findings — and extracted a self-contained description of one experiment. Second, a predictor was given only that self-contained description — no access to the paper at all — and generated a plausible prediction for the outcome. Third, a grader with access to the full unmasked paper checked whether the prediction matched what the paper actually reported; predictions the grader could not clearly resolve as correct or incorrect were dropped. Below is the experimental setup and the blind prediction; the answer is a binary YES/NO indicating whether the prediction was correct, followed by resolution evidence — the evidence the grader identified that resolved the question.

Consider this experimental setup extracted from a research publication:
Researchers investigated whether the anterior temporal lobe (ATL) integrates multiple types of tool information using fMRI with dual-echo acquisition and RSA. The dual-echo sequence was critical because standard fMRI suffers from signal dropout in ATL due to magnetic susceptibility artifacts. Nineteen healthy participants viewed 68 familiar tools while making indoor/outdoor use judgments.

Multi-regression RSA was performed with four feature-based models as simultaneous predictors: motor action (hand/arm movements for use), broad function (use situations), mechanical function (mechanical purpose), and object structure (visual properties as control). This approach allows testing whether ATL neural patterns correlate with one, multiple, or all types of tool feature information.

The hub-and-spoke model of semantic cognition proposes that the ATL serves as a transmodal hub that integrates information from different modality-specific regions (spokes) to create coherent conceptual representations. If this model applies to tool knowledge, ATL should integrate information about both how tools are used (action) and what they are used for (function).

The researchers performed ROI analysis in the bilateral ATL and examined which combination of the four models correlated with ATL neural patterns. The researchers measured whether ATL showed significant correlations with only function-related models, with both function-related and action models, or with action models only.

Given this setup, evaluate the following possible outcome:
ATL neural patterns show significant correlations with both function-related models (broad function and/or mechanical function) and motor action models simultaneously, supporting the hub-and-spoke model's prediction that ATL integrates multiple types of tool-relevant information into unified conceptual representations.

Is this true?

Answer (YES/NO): YES